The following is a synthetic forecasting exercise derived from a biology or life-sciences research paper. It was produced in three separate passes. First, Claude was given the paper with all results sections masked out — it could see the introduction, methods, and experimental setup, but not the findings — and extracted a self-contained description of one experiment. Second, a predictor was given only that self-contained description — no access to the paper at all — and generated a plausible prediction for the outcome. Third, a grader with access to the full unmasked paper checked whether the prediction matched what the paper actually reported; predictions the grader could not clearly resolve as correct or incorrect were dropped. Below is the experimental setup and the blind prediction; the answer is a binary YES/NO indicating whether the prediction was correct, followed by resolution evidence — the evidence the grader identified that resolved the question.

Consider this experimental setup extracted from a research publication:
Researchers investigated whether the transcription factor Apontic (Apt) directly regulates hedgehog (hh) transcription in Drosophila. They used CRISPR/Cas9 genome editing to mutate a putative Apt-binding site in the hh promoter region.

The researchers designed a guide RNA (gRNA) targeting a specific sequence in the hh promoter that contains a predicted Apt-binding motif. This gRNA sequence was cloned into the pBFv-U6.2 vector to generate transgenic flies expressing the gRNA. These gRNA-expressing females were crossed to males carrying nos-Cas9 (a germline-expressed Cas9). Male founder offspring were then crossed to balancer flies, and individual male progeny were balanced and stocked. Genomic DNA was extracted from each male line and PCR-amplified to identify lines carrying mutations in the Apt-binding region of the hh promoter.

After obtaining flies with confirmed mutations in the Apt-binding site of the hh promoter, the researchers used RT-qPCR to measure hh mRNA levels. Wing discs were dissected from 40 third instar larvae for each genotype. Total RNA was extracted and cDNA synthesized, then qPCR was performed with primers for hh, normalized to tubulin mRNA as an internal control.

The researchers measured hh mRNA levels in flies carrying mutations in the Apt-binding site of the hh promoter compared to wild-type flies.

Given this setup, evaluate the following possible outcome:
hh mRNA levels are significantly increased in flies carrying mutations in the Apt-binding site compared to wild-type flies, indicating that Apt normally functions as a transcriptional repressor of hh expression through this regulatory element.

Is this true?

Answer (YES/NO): NO